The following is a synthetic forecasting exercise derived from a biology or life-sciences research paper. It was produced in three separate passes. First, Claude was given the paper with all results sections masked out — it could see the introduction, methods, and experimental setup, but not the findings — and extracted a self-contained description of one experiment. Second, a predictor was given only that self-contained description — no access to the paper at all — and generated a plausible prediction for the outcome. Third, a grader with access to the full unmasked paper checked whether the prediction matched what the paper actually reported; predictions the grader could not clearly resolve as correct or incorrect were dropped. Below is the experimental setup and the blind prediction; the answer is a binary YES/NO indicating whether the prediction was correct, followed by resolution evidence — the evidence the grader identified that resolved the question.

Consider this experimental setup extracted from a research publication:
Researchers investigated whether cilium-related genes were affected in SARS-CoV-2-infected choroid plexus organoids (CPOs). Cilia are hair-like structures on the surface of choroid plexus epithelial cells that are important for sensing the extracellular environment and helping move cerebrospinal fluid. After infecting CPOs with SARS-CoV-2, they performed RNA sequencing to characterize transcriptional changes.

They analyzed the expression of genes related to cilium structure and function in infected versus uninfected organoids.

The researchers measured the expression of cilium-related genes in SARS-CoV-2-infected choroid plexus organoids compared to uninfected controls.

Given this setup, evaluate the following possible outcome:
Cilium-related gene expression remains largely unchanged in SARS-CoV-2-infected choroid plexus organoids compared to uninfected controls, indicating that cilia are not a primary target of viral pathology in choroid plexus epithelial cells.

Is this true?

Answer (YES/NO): NO